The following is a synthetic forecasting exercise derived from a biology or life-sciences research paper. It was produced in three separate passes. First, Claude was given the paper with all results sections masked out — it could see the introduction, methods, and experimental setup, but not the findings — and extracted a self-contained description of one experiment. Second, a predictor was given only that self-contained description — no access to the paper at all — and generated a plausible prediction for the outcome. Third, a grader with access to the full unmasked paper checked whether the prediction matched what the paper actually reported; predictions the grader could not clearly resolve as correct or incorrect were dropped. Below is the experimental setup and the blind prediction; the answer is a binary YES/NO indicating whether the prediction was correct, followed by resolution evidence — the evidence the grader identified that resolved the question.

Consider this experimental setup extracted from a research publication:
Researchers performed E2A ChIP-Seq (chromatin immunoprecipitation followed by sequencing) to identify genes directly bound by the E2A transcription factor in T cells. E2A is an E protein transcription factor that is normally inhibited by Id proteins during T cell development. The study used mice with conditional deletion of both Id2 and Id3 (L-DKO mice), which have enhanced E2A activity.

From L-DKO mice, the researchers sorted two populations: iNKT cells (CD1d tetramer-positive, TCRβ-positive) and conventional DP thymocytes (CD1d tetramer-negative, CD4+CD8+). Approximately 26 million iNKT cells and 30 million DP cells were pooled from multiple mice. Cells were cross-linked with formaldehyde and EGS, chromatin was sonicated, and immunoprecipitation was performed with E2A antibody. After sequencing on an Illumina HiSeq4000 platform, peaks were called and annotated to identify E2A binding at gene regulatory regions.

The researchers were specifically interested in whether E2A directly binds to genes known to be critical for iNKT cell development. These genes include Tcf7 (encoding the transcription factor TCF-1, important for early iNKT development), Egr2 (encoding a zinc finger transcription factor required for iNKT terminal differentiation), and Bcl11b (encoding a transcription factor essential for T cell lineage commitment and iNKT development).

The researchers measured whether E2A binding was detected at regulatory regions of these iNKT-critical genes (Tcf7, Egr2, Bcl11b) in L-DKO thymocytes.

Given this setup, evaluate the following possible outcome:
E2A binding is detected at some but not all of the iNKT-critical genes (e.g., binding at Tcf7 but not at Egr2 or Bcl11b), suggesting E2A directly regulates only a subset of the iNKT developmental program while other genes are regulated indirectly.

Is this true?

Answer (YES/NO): NO